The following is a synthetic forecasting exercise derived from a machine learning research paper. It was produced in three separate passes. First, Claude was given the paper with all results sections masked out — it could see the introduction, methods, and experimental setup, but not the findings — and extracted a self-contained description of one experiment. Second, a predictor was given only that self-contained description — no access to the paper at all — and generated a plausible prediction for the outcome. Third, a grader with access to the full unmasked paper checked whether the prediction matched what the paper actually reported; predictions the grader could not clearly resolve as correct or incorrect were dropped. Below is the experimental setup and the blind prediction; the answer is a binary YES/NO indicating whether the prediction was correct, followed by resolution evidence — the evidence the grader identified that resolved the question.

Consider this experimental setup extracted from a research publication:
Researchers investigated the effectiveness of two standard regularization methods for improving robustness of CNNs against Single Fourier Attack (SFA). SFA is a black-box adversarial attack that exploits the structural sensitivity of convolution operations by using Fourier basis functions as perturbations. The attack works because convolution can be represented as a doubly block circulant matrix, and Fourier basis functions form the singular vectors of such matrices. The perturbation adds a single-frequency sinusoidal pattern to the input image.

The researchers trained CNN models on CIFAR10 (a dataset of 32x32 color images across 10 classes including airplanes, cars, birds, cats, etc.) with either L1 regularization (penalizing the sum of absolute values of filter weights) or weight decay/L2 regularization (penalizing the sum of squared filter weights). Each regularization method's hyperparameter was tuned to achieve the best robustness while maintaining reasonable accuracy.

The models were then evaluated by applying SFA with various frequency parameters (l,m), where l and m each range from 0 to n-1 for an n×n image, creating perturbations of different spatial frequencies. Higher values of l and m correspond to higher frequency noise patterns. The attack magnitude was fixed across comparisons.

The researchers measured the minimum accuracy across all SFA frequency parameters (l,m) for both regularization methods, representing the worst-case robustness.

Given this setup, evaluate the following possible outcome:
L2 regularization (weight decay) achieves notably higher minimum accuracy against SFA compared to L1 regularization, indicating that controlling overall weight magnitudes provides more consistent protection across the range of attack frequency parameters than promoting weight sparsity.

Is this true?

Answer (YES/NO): NO